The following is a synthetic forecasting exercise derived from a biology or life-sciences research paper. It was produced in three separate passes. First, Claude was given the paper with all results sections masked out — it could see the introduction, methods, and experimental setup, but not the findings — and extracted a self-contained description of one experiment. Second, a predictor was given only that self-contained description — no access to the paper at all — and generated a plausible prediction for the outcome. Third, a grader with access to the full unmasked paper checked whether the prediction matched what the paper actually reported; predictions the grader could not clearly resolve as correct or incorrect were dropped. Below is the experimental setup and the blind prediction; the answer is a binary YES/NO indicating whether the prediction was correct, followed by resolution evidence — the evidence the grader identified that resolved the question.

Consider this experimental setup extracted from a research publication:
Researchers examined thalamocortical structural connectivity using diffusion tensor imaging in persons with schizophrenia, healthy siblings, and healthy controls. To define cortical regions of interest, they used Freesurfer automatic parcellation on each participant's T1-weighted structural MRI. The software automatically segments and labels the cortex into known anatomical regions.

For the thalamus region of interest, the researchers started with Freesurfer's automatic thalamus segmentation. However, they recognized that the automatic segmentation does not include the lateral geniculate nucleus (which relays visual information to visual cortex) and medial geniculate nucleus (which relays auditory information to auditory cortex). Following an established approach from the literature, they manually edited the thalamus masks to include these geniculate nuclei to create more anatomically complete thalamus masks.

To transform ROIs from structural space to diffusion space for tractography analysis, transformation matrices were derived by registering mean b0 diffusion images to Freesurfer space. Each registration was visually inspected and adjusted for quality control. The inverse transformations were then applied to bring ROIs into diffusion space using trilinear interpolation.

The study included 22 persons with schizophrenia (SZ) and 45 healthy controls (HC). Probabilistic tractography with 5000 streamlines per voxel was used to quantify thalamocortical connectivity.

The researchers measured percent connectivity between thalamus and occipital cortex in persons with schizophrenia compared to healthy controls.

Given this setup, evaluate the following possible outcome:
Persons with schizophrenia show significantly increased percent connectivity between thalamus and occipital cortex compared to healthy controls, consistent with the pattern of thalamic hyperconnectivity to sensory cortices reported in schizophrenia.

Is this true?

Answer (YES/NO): NO